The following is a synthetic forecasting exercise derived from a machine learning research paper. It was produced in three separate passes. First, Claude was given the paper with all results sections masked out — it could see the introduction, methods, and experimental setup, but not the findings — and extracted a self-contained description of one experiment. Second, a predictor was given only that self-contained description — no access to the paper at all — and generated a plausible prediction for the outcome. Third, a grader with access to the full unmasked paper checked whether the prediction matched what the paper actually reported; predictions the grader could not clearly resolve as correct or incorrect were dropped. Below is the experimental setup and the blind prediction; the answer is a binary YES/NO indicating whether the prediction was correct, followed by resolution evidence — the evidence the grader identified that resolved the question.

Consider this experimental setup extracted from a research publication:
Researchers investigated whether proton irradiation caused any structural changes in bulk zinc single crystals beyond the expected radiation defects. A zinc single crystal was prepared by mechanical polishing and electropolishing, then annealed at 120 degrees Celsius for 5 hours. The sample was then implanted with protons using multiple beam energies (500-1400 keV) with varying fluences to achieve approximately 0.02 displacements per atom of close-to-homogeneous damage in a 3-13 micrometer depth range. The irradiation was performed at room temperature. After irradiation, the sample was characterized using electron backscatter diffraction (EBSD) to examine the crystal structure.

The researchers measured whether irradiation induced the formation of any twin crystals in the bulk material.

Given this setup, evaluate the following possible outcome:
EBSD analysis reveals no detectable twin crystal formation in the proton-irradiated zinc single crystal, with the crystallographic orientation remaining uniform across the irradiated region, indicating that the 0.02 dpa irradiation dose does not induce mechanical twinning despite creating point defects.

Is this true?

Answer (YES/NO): NO